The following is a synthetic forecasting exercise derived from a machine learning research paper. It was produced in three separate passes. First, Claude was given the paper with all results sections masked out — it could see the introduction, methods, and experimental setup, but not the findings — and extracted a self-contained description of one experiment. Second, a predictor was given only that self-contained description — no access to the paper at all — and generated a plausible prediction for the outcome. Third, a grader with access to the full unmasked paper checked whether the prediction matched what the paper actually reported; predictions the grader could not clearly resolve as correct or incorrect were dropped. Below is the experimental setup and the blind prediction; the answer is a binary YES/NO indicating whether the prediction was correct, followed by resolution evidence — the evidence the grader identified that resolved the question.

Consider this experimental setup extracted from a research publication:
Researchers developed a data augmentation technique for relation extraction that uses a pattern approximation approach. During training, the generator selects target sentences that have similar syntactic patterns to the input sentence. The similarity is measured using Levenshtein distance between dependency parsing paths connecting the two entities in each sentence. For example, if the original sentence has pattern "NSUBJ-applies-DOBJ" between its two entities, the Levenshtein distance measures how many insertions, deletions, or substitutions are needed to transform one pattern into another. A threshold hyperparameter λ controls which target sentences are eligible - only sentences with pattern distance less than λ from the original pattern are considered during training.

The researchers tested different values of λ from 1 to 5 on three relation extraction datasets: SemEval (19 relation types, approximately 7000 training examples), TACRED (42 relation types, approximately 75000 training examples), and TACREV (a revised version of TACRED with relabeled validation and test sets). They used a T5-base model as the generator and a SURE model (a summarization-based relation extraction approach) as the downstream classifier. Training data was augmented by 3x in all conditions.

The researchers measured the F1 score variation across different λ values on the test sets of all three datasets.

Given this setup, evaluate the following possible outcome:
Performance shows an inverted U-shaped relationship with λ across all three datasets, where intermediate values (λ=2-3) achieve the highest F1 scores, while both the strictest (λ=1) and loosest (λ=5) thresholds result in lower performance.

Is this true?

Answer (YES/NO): NO